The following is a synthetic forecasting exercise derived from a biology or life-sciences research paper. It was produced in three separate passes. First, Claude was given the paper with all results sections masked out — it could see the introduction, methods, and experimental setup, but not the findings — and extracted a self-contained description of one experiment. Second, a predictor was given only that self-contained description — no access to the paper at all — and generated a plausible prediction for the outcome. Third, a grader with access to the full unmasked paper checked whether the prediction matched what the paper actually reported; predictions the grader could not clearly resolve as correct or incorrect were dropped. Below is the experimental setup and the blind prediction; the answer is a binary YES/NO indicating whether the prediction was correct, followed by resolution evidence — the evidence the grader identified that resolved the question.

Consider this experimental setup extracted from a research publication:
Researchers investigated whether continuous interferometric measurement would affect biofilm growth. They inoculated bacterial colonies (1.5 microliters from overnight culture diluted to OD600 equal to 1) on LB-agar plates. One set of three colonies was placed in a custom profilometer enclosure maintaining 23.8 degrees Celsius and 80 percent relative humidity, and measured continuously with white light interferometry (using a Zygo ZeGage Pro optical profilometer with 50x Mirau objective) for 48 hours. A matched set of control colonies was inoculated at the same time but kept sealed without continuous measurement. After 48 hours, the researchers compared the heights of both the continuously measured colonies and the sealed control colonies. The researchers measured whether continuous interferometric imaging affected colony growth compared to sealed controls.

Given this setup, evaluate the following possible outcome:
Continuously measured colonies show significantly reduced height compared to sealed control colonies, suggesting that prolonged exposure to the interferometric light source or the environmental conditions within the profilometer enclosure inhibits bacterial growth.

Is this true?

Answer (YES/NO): NO